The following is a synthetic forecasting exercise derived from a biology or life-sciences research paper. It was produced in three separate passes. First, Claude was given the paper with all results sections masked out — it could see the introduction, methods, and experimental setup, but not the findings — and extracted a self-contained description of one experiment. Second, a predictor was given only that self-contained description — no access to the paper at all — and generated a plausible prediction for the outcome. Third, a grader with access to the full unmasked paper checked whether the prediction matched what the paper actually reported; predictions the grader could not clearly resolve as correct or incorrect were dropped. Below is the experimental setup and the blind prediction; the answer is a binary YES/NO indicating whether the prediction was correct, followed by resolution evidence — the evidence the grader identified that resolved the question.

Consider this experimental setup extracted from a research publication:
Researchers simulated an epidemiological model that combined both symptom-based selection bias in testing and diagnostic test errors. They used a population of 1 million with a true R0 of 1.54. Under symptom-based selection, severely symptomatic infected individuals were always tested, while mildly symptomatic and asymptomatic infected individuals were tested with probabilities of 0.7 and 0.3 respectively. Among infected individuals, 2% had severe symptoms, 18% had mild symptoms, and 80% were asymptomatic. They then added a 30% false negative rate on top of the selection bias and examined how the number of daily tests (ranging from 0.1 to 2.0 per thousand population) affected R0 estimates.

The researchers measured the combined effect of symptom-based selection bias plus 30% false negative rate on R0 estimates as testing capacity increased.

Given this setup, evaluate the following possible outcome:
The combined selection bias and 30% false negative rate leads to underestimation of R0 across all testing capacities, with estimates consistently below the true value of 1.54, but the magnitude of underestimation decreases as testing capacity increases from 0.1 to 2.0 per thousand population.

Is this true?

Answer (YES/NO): NO